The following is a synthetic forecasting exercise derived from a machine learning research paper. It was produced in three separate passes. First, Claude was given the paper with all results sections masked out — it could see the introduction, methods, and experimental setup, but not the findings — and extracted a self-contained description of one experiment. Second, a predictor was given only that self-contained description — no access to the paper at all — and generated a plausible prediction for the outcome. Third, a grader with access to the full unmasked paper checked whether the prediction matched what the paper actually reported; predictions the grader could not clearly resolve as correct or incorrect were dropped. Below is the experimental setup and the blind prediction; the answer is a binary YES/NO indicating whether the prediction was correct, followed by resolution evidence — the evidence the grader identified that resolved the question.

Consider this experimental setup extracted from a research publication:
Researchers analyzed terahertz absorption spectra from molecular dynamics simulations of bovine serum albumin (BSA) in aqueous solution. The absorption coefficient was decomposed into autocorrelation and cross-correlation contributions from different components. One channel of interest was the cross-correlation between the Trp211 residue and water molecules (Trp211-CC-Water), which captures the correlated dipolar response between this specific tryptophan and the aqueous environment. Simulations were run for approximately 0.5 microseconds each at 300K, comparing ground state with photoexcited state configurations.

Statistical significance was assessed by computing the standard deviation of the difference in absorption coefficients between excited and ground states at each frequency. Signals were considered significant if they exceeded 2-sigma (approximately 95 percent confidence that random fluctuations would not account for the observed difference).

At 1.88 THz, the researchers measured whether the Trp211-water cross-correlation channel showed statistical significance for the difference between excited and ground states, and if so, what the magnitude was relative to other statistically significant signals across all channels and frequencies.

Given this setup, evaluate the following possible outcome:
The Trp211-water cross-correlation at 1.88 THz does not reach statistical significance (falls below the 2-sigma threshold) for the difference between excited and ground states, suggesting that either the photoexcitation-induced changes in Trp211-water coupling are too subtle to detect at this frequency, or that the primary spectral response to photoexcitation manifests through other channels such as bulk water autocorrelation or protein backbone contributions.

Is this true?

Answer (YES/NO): NO